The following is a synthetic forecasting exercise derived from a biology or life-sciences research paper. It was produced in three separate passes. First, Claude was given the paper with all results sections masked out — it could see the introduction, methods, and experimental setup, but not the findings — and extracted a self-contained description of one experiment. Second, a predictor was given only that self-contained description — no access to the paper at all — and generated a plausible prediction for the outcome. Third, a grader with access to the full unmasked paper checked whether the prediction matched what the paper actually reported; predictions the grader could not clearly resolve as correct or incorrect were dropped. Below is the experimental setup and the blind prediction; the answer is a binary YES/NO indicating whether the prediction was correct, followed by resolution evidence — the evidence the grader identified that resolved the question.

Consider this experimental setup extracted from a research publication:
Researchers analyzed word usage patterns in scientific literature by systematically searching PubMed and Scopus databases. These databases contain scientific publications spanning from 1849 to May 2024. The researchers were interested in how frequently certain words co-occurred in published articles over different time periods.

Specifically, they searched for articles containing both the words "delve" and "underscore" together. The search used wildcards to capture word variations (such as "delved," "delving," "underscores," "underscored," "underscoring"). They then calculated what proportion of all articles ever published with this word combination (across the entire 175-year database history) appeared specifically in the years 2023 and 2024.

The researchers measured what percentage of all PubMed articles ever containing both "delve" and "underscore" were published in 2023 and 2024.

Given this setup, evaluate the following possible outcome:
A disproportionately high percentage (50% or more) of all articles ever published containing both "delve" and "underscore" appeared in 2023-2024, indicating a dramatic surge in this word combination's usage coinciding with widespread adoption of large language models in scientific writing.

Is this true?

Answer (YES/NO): YES